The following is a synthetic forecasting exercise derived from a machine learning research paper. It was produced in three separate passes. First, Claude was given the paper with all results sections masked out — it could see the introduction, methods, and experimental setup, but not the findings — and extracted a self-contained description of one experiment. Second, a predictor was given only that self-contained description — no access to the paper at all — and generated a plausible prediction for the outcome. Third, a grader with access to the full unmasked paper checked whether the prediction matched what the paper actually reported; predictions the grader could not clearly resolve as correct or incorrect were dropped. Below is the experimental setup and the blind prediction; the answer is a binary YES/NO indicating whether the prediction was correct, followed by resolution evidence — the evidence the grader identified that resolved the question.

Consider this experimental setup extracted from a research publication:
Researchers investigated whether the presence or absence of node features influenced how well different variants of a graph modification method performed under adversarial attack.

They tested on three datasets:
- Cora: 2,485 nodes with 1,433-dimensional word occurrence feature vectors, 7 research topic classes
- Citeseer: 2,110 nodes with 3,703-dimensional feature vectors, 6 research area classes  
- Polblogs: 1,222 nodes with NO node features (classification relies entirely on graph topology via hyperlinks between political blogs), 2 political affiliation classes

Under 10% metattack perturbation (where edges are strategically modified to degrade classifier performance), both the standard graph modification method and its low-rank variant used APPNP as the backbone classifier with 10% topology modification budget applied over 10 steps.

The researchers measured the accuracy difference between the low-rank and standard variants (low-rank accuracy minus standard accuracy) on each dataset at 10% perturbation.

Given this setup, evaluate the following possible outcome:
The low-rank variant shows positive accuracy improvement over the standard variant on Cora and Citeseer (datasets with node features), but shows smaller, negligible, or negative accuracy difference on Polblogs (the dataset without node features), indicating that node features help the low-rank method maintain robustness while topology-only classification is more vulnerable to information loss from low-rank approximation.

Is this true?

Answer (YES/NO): NO